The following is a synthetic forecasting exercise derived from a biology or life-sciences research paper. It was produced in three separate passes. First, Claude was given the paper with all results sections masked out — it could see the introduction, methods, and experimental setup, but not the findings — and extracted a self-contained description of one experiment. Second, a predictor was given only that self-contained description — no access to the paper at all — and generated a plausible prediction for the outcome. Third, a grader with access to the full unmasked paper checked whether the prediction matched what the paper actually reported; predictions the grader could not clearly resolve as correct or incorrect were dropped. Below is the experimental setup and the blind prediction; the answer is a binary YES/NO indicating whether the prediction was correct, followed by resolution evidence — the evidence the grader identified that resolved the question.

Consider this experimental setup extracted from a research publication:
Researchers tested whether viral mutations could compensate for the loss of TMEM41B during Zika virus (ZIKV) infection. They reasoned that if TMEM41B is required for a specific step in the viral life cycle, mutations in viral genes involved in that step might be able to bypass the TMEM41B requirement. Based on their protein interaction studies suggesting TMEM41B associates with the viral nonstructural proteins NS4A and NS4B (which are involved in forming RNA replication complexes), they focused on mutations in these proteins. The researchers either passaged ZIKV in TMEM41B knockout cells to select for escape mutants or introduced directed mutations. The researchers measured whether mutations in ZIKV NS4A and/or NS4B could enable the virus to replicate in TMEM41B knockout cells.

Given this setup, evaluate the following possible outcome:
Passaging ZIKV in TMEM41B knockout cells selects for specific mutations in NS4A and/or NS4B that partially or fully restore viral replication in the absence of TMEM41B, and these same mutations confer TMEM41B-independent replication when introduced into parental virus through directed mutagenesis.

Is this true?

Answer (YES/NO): YES